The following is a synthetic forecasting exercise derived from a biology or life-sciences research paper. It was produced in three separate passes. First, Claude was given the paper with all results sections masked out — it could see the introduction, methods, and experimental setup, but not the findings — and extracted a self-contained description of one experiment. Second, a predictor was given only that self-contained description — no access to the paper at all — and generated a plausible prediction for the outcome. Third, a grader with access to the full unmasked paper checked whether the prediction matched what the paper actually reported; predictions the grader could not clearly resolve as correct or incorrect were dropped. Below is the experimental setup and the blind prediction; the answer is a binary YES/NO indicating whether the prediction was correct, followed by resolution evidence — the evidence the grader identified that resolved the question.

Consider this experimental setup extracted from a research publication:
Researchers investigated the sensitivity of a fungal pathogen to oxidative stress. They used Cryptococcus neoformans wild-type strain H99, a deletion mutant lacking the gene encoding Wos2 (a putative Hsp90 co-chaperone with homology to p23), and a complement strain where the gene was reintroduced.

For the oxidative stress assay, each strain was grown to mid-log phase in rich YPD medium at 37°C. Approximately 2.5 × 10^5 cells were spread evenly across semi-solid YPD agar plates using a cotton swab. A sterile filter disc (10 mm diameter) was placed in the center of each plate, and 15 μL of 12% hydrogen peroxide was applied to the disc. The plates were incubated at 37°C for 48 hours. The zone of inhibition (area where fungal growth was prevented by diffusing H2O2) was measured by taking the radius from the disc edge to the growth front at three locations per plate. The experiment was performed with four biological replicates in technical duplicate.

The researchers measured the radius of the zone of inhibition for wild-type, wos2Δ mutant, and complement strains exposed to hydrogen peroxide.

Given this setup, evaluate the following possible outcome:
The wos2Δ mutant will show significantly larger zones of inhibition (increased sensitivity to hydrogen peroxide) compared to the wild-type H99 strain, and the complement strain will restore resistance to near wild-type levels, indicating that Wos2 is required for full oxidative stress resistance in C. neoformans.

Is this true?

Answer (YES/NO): YES